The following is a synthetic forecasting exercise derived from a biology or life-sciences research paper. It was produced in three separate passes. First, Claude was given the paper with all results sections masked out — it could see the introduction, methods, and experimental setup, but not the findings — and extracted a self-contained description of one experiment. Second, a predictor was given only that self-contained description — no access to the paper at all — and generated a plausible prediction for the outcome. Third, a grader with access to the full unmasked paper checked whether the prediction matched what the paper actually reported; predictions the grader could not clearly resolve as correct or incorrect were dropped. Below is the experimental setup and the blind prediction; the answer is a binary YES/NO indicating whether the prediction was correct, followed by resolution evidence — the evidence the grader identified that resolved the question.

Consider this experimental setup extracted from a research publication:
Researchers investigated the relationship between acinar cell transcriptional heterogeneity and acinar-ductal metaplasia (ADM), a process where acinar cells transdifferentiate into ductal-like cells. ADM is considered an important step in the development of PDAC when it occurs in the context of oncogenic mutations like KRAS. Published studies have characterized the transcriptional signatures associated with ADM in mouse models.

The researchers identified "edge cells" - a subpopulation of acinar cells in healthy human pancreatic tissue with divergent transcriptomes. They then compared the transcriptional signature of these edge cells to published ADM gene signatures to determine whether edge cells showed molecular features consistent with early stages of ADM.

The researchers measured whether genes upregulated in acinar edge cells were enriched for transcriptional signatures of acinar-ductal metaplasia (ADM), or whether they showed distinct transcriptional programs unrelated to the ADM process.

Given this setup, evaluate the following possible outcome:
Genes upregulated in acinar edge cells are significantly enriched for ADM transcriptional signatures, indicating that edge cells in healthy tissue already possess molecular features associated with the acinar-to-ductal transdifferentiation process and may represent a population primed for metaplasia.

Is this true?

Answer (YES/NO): YES